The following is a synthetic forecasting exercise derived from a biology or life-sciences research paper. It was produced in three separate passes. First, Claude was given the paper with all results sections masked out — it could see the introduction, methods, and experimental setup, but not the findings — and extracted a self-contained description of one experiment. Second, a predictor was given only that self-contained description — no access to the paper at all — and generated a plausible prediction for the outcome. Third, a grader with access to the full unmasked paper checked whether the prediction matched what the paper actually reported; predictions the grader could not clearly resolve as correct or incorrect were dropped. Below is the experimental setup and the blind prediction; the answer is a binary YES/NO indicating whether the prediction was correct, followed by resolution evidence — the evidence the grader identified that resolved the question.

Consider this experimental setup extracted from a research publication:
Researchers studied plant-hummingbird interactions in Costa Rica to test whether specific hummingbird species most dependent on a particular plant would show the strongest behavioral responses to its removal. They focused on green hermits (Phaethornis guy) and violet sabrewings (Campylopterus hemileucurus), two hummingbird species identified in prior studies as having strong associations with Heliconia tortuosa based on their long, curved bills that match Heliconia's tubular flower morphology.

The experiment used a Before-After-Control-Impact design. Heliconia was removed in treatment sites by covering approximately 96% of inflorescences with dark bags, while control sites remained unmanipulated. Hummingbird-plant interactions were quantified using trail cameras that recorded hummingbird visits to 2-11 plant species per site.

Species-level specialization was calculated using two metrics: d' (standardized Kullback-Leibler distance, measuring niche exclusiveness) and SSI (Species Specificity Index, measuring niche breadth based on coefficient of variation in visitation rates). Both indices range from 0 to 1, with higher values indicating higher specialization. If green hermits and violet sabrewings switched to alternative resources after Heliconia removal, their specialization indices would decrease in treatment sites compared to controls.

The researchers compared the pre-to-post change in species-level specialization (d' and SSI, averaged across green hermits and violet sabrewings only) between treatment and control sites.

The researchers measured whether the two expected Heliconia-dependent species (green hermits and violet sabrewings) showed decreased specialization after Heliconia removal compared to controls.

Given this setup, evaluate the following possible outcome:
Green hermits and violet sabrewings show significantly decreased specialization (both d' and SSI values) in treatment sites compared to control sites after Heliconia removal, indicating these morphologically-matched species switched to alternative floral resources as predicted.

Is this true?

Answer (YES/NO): NO